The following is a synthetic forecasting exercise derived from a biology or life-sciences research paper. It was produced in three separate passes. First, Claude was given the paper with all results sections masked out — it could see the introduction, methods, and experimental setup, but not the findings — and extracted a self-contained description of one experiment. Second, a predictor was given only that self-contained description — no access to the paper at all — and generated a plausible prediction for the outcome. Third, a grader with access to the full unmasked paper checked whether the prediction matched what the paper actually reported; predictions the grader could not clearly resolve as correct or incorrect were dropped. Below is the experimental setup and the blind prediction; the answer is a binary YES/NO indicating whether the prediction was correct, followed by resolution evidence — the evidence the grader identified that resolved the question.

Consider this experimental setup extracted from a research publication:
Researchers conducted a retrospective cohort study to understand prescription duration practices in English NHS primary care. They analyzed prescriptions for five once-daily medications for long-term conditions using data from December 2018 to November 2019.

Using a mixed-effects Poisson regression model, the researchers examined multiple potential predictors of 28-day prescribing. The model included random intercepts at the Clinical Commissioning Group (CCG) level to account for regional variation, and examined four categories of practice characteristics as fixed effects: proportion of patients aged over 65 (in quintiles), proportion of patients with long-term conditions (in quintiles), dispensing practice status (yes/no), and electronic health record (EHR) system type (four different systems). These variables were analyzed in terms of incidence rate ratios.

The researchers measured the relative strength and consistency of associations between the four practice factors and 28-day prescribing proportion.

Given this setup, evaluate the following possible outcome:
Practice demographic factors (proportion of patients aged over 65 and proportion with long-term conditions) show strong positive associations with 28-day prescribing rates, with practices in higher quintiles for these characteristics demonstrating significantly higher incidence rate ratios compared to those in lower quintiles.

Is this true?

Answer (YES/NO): NO